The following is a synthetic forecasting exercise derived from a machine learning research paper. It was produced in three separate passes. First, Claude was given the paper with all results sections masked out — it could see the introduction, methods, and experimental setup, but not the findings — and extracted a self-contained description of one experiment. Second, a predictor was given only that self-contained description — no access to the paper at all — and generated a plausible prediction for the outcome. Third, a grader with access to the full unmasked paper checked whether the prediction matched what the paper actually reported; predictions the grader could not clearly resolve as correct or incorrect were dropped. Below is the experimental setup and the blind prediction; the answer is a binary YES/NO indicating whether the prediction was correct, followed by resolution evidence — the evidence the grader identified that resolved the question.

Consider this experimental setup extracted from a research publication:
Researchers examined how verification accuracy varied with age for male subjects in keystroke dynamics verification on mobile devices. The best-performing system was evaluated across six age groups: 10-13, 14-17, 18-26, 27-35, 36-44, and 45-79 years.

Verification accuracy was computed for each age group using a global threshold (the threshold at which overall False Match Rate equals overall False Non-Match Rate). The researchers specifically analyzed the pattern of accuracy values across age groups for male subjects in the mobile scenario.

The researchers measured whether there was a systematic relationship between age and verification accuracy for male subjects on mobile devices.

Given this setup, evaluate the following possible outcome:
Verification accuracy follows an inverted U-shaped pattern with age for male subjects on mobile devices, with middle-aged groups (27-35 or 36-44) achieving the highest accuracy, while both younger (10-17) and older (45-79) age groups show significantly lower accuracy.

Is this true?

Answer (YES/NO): NO